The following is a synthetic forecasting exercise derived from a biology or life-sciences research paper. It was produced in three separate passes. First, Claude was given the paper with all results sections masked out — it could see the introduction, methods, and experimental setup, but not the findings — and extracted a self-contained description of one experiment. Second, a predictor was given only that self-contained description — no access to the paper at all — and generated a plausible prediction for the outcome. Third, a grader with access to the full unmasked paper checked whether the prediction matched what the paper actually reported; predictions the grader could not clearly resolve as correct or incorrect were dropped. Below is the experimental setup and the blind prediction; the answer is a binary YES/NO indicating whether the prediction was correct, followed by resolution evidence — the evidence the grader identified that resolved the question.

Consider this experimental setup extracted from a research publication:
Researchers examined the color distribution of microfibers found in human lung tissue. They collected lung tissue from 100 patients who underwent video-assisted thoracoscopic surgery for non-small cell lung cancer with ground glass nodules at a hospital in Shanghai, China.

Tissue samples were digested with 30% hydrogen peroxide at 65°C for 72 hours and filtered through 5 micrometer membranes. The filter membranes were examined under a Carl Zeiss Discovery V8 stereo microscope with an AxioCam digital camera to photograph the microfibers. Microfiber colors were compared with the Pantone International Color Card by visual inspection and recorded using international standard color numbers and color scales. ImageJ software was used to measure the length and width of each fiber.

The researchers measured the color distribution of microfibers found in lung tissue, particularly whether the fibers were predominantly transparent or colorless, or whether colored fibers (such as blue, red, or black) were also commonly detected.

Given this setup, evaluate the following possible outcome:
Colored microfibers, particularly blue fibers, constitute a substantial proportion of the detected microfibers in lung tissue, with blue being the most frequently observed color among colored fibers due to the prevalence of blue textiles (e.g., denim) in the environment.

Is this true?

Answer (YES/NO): YES